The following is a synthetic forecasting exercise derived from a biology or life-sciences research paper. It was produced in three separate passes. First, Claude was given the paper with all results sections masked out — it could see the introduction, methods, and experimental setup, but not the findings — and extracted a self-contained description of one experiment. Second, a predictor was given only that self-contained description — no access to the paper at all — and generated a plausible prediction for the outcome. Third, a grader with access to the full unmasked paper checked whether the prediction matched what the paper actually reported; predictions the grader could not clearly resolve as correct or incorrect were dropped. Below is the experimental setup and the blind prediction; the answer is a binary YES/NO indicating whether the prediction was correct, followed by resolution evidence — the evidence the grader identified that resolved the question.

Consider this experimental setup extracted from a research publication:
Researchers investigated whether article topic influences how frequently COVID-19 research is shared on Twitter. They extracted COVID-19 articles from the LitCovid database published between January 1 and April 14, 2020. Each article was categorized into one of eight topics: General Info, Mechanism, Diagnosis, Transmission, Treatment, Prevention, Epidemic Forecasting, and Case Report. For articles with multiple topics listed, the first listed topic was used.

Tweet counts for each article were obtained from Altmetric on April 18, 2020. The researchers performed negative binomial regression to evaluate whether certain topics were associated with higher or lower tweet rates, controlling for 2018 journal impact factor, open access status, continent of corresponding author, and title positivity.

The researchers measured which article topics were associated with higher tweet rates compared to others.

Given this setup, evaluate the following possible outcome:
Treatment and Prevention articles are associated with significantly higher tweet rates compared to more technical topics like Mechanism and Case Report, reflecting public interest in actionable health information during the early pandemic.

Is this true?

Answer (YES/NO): YES